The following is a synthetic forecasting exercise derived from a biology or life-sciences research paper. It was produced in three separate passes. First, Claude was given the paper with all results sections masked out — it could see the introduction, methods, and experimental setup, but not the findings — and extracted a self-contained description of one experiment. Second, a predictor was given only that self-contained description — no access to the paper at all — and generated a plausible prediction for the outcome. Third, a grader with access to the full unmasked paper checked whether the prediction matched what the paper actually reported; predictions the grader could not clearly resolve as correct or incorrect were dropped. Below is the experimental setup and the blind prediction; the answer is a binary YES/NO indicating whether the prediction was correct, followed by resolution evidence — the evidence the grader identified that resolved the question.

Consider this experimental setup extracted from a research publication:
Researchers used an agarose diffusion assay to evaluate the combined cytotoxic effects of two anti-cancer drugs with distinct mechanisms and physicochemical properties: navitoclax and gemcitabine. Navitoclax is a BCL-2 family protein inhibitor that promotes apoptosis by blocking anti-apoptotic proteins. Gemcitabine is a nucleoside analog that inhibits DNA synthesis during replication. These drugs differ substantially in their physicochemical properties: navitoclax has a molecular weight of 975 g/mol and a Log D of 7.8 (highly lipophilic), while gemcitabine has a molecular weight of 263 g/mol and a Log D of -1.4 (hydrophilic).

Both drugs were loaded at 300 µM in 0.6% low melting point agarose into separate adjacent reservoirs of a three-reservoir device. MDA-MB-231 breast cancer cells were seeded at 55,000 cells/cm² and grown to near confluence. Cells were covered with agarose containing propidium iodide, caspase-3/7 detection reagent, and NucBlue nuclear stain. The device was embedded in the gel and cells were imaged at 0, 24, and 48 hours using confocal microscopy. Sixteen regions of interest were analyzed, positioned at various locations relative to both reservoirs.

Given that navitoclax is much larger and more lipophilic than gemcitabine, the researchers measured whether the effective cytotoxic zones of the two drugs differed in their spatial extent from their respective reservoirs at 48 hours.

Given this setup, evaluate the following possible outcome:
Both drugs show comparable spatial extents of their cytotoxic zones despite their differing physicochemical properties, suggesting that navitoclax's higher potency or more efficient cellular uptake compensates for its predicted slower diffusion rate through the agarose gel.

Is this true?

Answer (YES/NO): NO